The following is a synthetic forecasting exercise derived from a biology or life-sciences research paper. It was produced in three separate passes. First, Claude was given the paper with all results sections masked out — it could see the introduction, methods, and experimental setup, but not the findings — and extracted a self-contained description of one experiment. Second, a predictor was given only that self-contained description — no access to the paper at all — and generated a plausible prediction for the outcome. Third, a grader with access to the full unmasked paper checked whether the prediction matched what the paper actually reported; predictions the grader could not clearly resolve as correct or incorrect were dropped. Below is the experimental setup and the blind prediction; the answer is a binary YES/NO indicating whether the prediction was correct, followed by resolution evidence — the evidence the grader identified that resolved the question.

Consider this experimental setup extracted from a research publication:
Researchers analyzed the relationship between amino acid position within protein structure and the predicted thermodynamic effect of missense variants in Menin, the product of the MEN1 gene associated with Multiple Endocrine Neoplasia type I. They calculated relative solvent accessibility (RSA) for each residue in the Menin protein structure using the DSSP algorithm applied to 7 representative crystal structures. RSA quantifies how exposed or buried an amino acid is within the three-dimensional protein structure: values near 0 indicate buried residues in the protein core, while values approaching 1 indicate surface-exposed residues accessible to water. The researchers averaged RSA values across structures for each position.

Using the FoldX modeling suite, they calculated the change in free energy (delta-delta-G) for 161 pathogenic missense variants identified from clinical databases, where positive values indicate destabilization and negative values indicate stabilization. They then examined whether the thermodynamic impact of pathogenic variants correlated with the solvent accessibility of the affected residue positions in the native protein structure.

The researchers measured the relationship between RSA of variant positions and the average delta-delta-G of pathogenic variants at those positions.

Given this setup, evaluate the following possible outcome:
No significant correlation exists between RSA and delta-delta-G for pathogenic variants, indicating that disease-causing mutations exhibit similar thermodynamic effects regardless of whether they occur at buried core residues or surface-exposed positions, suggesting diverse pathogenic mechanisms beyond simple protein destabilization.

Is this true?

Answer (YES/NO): NO